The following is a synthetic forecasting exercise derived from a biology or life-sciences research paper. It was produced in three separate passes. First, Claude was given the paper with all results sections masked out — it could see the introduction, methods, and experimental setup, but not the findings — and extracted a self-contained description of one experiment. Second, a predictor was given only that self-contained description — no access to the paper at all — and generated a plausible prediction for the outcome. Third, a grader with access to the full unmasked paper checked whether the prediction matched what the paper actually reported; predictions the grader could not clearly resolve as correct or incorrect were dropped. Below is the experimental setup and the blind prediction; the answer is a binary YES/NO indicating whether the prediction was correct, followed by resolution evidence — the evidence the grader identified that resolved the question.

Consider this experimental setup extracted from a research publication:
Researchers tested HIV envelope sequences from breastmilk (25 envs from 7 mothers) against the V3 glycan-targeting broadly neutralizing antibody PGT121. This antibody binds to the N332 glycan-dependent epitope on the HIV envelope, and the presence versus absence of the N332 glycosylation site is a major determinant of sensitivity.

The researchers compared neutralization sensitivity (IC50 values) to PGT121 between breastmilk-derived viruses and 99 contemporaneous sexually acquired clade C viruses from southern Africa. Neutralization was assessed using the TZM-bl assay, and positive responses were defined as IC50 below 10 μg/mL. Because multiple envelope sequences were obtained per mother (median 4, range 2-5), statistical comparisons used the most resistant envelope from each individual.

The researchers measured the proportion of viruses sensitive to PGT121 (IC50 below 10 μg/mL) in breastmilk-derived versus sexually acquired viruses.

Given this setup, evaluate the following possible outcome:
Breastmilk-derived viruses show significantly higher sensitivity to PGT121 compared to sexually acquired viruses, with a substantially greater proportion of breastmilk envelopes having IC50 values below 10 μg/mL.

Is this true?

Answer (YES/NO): NO